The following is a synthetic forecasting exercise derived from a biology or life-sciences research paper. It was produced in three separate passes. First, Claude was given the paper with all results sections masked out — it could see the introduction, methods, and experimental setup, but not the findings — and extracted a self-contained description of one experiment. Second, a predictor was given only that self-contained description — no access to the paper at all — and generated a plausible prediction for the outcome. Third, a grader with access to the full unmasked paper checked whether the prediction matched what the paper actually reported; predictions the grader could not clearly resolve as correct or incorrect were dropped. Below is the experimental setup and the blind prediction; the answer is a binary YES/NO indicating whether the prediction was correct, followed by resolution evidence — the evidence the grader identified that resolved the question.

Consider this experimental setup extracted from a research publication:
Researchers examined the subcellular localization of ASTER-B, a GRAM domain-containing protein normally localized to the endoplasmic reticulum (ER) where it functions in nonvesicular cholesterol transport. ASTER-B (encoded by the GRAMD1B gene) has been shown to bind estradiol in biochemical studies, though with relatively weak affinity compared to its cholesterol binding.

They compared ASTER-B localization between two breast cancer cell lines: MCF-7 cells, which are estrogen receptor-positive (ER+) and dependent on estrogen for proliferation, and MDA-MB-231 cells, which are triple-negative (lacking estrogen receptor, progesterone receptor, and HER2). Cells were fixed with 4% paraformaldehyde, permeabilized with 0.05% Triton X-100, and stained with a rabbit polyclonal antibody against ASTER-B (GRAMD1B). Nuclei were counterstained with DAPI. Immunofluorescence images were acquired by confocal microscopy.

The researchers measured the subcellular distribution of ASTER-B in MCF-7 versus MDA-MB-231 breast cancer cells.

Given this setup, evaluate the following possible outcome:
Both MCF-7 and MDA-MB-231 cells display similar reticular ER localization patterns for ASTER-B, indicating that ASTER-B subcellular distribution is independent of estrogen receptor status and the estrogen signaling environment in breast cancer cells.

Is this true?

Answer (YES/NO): NO